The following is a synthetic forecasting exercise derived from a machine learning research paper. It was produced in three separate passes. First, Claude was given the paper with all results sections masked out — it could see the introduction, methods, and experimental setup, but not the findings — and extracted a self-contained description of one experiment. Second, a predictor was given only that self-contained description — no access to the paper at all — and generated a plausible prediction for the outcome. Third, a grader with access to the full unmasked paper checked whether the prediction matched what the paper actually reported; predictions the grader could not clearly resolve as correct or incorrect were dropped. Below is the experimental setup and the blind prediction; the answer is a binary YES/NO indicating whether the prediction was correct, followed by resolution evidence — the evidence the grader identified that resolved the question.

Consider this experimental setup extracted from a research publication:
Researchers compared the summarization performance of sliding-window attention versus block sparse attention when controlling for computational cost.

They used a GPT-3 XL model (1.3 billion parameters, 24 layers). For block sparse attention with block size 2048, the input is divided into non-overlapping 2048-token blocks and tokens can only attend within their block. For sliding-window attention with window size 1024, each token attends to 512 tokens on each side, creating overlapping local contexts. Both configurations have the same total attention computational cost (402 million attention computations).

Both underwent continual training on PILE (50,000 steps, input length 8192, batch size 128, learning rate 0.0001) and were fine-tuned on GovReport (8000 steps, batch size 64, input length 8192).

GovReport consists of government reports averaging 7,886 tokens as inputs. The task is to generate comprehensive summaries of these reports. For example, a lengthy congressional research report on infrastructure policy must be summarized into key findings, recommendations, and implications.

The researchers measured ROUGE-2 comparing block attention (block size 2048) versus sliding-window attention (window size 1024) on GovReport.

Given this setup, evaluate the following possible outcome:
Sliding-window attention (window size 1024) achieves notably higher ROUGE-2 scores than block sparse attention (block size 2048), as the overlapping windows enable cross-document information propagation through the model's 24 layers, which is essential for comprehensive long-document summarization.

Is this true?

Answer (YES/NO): YES